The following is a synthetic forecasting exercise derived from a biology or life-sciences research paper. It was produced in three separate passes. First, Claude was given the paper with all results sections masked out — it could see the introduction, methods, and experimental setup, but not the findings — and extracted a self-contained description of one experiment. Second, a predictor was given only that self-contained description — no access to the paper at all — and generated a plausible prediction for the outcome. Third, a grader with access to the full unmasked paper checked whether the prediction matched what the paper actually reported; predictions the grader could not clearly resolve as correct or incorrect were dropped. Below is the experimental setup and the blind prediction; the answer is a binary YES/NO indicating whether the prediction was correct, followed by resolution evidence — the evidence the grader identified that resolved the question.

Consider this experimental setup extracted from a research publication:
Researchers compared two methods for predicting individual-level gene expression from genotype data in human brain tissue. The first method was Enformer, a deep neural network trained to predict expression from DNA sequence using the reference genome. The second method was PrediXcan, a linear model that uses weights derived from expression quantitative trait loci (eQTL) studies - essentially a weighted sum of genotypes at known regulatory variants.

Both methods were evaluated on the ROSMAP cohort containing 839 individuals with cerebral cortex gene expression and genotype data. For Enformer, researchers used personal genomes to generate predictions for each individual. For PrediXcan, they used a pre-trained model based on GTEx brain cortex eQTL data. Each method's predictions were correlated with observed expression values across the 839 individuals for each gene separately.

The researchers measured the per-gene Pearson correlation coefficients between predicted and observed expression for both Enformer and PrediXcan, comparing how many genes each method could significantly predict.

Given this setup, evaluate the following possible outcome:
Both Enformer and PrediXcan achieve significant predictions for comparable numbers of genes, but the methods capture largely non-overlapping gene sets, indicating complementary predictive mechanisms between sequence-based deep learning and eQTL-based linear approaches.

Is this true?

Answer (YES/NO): NO